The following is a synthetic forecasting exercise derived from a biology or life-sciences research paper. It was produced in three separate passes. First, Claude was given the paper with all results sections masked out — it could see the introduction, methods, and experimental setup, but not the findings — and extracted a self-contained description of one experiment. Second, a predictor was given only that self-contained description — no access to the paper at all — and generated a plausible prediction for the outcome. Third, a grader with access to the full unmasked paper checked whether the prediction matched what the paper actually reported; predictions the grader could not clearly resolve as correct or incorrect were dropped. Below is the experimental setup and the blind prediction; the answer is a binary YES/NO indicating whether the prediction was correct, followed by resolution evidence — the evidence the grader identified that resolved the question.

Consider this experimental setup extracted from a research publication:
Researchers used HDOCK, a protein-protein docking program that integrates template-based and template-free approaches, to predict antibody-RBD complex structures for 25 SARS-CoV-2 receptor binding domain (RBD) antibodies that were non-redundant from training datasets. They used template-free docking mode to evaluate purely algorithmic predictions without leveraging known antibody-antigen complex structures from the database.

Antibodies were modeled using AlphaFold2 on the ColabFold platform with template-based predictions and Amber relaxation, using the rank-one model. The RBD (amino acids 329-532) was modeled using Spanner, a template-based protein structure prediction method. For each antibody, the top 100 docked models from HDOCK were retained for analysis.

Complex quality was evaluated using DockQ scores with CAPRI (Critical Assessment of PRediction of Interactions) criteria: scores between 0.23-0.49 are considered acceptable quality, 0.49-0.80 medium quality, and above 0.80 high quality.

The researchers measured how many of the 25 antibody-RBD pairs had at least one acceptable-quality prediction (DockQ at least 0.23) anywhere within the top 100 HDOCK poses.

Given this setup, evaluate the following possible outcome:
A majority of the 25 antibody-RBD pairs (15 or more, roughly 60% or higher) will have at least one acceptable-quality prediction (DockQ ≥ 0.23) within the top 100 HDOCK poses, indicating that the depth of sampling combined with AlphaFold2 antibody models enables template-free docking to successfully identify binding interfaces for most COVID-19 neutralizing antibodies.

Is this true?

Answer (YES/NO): NO